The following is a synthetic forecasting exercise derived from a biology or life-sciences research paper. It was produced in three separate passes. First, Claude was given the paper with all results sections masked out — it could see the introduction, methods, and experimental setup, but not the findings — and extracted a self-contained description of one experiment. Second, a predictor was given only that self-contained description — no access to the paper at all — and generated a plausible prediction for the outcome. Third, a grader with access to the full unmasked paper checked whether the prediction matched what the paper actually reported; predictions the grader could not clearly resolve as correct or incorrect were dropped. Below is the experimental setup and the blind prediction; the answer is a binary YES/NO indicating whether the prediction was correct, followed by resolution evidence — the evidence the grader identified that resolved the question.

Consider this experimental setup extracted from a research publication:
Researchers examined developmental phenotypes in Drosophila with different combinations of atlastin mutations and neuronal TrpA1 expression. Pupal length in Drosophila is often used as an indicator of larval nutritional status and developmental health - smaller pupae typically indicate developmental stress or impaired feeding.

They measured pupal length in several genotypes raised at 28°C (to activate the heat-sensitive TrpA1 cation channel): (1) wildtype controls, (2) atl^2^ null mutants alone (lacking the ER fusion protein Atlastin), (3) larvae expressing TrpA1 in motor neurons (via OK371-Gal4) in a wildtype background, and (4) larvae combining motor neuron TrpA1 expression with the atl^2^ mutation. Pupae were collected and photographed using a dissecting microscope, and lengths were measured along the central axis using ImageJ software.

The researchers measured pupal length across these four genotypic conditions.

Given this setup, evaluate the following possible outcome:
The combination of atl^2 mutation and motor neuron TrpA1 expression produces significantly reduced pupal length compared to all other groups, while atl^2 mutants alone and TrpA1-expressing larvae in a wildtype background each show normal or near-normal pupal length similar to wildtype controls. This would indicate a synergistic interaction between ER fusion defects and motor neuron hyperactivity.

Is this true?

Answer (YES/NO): NO